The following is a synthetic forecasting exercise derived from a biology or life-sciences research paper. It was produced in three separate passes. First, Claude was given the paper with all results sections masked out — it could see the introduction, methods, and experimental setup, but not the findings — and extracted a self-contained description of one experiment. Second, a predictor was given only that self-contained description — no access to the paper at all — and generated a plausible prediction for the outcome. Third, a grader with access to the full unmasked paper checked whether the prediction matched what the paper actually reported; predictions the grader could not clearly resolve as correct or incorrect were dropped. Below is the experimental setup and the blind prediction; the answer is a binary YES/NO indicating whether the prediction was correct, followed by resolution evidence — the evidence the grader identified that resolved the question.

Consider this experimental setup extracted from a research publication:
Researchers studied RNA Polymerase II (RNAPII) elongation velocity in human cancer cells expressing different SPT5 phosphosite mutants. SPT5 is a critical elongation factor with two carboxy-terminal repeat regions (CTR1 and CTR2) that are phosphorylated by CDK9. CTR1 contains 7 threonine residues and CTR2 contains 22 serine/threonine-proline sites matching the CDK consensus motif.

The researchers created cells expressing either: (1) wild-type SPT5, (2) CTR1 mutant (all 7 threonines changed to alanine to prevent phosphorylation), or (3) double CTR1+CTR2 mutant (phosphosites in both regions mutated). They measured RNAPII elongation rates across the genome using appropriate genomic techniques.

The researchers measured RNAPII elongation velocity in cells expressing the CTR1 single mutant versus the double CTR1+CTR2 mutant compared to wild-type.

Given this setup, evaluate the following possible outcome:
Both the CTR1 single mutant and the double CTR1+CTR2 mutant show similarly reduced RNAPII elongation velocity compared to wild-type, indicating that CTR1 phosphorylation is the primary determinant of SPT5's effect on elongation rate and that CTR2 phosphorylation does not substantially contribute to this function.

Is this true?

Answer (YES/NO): NO